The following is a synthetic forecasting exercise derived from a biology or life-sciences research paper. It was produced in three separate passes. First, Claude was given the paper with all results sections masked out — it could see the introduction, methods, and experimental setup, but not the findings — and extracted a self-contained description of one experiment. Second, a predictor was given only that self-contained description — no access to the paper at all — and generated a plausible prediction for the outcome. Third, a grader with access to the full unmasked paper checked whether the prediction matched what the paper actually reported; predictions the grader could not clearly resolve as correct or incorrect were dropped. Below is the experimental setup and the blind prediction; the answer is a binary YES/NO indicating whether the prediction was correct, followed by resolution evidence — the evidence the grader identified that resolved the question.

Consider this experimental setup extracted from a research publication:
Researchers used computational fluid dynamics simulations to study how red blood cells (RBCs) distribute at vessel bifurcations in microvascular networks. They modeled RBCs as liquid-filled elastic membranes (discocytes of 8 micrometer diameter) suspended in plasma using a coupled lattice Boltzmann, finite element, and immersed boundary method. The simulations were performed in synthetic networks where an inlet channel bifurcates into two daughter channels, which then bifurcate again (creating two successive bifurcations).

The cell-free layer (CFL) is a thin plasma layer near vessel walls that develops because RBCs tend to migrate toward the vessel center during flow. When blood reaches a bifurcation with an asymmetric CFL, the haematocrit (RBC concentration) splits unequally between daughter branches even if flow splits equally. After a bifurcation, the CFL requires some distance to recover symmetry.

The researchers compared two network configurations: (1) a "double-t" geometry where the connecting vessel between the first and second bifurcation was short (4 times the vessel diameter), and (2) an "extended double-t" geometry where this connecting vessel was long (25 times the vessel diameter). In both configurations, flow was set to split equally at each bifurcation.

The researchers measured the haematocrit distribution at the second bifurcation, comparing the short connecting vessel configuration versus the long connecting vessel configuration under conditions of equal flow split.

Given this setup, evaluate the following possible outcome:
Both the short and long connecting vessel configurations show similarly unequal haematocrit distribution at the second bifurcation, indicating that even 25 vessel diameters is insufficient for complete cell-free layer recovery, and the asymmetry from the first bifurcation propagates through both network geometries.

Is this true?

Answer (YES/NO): NO